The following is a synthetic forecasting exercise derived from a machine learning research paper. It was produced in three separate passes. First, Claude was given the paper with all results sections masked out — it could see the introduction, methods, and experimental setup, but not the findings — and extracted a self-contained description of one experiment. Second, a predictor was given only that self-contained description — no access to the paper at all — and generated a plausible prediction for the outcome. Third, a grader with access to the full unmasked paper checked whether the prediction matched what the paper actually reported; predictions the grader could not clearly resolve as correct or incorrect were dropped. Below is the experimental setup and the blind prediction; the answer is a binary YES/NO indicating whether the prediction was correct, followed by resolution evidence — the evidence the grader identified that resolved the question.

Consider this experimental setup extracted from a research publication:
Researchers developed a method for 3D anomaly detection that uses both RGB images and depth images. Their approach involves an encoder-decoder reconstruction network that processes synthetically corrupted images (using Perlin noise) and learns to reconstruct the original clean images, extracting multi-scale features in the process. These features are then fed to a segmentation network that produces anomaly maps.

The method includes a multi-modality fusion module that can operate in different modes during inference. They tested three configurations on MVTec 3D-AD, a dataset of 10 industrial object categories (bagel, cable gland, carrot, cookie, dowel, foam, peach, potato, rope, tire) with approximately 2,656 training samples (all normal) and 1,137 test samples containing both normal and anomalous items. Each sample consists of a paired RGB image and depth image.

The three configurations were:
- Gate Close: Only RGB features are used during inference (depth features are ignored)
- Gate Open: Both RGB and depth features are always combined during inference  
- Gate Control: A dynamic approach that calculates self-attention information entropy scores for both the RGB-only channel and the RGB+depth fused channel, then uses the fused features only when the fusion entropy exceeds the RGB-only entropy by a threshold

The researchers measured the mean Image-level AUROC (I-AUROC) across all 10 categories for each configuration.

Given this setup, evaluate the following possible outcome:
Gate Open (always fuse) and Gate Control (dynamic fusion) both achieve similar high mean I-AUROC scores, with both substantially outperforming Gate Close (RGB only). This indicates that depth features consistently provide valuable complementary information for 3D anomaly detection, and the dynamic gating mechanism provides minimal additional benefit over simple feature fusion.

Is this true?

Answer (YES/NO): NO